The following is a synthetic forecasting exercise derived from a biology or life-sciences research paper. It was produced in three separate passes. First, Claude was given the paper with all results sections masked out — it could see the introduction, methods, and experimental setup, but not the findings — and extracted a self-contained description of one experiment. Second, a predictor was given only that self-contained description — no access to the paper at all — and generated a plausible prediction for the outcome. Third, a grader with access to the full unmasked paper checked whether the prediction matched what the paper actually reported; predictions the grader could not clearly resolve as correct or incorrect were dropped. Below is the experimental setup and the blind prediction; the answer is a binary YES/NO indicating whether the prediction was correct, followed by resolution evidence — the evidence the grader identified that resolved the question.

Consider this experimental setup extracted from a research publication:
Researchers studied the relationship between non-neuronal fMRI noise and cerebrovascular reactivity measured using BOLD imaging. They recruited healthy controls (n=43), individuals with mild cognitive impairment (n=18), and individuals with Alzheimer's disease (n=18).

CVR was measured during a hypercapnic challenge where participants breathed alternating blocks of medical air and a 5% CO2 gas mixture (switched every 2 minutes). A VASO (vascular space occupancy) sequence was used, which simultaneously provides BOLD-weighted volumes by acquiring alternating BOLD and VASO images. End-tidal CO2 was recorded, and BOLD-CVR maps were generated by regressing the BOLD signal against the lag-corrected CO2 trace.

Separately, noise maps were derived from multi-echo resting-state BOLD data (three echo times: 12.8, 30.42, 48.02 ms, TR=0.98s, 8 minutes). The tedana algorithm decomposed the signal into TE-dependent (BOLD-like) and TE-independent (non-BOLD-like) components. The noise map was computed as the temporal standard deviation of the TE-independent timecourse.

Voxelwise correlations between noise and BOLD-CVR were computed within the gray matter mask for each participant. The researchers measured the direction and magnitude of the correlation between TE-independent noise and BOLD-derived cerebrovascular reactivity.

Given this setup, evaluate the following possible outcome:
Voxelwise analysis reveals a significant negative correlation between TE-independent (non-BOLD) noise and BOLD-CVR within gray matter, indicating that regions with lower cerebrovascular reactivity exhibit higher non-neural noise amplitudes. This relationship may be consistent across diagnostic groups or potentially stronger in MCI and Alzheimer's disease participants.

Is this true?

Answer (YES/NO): NO